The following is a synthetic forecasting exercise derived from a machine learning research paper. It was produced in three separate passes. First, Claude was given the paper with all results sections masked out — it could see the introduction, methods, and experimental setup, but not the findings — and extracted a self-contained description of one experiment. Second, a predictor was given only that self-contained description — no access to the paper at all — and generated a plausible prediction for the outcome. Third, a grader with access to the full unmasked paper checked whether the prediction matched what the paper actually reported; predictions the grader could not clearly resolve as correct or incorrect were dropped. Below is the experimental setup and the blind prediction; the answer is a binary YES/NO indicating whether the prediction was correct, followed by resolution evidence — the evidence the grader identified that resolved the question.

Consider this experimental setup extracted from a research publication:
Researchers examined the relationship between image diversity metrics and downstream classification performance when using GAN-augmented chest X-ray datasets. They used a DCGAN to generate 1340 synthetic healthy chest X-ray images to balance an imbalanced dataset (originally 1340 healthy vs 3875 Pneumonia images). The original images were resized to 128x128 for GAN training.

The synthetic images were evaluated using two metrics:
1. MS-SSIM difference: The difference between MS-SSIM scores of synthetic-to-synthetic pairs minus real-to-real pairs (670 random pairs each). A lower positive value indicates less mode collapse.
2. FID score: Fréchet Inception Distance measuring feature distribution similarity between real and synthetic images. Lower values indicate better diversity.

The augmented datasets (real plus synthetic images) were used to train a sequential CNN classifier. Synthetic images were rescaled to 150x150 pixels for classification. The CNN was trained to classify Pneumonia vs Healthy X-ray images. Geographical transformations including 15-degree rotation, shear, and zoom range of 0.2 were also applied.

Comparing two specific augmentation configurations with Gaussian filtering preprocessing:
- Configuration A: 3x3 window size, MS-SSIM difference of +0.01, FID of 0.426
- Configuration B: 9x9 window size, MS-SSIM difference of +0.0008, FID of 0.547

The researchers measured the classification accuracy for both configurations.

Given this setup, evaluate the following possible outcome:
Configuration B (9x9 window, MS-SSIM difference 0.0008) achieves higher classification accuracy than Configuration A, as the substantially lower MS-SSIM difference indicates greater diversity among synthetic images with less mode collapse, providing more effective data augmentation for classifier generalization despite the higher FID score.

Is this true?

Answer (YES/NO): YES